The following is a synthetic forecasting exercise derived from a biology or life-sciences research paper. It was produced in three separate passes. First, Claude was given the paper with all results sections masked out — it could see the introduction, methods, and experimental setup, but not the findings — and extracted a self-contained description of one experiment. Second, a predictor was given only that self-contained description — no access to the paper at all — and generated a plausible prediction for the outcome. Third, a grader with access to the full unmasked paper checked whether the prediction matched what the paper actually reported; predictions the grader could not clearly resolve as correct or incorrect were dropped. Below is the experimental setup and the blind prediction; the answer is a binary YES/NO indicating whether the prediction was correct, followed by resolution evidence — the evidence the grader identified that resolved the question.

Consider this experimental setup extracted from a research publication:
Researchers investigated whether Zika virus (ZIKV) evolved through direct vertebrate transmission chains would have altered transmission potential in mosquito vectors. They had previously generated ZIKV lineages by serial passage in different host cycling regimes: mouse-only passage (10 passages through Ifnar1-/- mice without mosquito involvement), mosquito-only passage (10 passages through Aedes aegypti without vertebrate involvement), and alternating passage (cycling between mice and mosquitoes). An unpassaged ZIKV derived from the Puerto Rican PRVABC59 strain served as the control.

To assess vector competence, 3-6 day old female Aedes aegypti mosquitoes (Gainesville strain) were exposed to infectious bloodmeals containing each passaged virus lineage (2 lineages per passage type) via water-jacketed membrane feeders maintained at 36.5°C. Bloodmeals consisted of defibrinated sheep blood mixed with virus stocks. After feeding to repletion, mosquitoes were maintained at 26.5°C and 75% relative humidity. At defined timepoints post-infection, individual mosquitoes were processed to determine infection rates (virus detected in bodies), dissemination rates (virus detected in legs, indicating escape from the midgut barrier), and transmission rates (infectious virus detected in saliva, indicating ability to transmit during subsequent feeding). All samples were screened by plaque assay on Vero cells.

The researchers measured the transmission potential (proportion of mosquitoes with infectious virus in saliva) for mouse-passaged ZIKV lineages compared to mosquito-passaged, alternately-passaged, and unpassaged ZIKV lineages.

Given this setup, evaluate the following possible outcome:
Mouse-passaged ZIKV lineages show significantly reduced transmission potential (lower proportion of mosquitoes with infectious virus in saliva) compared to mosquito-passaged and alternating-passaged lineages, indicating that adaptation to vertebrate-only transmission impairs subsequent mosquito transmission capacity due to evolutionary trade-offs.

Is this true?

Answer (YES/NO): NO